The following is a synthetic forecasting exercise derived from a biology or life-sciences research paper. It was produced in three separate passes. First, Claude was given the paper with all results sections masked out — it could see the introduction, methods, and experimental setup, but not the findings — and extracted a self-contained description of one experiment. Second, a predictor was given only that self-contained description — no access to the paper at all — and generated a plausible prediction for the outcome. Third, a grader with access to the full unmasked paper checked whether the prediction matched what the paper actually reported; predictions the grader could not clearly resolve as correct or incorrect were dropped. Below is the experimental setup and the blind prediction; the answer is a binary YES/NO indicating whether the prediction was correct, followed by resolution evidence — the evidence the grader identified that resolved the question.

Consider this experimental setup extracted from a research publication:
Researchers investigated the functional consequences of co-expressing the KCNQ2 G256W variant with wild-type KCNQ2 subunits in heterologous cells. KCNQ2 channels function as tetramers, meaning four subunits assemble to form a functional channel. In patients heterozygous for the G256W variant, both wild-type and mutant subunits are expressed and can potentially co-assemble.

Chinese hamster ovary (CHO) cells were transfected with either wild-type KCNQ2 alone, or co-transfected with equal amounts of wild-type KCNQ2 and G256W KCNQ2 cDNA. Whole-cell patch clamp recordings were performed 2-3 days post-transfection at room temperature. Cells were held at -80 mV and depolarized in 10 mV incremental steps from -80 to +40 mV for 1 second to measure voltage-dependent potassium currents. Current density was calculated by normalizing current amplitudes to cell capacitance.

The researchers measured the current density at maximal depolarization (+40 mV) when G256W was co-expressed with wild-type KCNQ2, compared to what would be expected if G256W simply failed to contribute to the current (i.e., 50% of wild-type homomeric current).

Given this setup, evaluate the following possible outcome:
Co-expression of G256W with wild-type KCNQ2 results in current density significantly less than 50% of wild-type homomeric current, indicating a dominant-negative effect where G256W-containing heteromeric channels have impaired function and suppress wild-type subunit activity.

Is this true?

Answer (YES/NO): NO